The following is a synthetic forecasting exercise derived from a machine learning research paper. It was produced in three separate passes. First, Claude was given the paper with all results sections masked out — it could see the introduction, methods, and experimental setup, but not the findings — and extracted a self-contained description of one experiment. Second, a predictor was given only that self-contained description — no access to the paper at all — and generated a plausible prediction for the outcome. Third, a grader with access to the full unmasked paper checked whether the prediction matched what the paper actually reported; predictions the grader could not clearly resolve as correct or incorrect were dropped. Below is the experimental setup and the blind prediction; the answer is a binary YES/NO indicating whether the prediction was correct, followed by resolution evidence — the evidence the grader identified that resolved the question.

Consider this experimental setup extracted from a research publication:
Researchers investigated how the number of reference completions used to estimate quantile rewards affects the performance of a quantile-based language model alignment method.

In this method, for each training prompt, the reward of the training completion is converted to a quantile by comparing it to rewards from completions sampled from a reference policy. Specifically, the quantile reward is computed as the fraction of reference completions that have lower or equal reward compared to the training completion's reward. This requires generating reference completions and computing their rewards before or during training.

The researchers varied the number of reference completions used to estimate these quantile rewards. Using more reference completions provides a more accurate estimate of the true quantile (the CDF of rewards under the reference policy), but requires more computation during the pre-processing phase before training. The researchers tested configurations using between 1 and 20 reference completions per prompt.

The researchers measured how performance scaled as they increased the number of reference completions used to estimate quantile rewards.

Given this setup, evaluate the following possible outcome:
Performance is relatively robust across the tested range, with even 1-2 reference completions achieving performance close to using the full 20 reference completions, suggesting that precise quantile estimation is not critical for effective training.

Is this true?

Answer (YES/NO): NO